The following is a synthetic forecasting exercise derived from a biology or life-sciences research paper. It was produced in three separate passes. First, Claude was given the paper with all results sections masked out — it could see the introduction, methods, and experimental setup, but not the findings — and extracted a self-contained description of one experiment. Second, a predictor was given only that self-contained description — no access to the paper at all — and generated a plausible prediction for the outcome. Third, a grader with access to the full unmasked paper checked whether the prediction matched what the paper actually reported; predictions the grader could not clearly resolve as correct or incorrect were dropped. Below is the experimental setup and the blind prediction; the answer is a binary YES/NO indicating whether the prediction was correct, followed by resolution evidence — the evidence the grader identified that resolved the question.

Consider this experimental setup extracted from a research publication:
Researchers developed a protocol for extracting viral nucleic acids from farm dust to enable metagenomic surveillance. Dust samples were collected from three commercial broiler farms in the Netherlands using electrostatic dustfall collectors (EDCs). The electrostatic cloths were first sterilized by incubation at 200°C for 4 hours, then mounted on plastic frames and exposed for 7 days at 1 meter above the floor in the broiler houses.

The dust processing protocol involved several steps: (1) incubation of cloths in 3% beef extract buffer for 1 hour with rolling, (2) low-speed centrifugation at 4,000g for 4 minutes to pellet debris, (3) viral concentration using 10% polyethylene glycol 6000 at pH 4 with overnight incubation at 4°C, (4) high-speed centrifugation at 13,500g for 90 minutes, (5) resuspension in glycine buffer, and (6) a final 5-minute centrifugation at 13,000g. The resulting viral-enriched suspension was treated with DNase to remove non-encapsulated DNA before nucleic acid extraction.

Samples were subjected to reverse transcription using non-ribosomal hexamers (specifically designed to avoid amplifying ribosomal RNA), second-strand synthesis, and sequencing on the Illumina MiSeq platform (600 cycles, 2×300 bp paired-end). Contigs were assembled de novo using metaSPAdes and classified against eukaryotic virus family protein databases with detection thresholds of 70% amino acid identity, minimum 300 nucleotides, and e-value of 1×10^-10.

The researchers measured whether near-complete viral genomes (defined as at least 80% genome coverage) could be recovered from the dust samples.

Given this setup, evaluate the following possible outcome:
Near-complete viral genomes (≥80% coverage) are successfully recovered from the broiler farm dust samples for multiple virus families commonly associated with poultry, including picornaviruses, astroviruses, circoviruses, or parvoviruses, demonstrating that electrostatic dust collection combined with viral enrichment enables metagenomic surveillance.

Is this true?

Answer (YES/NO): YES